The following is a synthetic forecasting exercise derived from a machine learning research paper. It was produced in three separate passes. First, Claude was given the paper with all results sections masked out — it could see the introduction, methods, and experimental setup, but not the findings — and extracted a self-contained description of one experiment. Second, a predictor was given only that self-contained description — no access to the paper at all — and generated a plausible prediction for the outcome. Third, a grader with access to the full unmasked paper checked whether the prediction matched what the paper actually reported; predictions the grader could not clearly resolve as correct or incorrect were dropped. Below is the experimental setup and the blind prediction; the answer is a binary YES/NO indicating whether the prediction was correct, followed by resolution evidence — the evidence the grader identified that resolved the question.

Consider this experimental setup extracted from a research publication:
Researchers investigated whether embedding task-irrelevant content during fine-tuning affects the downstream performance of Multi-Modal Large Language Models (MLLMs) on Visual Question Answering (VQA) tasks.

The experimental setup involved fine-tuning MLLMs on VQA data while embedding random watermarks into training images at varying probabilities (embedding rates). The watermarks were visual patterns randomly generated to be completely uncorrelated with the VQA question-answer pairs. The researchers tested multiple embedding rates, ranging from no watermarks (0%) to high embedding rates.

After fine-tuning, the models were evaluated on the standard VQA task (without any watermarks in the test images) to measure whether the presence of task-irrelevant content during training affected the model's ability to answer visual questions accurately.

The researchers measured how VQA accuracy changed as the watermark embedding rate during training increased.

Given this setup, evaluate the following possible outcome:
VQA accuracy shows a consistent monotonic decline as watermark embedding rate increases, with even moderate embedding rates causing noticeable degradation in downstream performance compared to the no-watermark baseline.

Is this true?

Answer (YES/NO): NO